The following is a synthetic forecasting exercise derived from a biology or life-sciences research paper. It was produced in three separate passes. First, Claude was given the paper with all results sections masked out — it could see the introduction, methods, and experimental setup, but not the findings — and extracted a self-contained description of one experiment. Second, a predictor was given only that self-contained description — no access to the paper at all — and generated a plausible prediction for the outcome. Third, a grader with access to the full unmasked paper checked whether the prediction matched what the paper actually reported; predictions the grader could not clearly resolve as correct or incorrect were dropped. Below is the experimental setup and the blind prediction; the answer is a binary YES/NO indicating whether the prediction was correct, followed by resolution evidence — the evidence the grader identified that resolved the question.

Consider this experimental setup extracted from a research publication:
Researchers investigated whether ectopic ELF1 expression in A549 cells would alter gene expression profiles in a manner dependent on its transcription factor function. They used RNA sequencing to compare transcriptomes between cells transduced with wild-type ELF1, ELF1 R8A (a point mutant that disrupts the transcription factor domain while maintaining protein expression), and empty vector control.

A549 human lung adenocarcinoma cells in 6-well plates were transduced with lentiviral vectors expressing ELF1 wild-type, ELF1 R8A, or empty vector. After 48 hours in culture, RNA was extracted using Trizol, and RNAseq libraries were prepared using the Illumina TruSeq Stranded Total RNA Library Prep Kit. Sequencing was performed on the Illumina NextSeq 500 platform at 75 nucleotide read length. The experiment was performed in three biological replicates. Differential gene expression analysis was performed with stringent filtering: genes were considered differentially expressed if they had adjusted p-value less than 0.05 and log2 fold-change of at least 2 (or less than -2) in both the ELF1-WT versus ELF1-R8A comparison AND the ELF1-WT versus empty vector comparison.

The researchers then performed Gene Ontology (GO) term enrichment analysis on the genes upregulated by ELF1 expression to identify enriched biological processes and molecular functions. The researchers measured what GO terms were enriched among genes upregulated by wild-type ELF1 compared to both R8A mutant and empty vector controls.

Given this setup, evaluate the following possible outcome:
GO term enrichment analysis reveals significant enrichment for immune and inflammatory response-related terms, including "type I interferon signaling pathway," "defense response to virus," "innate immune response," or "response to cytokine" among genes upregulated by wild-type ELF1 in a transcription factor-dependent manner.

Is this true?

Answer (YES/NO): NO